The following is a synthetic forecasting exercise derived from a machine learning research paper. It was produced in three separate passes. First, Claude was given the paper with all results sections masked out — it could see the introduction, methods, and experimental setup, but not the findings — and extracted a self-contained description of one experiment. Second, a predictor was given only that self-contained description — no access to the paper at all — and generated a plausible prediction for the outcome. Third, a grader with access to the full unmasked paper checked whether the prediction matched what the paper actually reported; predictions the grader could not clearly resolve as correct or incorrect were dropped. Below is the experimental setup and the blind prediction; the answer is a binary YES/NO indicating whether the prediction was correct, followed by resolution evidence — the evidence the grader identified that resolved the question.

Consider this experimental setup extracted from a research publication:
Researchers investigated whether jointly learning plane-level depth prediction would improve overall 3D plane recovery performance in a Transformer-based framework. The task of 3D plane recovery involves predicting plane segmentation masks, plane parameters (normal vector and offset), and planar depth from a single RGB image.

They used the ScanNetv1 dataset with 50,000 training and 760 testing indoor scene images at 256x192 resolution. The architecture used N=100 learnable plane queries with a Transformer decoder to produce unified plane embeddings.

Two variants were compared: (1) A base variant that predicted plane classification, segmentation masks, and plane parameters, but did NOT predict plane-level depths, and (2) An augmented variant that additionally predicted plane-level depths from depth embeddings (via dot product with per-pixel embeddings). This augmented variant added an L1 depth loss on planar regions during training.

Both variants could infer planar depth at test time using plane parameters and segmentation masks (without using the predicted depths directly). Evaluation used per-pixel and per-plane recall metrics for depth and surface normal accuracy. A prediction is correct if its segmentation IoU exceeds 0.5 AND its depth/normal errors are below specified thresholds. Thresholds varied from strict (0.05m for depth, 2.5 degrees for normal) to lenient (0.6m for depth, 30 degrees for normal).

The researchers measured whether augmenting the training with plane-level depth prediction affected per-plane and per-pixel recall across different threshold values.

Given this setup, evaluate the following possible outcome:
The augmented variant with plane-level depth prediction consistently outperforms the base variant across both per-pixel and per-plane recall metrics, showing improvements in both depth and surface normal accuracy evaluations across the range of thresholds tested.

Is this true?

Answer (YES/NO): YES